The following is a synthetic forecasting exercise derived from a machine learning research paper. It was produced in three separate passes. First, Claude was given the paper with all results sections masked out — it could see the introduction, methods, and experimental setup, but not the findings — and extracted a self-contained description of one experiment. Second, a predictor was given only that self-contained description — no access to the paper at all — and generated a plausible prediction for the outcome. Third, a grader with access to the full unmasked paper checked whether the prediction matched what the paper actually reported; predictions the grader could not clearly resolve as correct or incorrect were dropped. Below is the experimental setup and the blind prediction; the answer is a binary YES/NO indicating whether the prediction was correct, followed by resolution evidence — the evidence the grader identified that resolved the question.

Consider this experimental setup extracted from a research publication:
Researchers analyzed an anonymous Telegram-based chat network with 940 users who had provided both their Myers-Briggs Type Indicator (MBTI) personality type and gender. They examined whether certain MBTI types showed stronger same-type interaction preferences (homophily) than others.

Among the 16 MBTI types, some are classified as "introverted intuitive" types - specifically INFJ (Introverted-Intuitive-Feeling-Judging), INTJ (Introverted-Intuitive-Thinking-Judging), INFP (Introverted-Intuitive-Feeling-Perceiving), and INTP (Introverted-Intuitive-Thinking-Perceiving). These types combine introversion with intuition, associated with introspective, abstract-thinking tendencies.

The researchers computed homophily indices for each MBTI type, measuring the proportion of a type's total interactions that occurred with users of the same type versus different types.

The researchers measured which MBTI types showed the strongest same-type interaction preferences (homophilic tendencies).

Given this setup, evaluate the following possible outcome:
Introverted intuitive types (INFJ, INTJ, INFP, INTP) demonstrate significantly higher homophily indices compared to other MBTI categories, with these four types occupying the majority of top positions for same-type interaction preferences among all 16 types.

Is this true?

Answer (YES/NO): YES